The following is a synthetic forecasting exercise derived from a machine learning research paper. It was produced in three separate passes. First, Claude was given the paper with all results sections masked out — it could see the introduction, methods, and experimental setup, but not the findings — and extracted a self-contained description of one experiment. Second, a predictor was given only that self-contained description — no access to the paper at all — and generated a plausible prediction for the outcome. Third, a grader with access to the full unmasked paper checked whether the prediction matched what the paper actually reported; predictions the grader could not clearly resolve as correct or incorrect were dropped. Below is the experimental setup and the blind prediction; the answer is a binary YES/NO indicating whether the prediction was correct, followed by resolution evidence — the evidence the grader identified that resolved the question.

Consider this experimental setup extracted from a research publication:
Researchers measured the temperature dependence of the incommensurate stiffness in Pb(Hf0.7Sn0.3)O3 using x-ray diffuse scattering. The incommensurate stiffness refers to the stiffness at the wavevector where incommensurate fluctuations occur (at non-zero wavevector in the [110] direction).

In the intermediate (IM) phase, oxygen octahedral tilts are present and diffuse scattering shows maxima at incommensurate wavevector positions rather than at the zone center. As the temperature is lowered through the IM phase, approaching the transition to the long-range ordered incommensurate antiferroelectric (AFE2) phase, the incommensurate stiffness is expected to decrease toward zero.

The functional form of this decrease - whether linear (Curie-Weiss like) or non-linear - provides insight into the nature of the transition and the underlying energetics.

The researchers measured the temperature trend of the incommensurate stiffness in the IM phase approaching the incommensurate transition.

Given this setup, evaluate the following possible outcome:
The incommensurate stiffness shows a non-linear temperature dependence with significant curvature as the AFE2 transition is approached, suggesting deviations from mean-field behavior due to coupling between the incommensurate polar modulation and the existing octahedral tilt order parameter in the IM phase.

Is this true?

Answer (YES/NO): NO